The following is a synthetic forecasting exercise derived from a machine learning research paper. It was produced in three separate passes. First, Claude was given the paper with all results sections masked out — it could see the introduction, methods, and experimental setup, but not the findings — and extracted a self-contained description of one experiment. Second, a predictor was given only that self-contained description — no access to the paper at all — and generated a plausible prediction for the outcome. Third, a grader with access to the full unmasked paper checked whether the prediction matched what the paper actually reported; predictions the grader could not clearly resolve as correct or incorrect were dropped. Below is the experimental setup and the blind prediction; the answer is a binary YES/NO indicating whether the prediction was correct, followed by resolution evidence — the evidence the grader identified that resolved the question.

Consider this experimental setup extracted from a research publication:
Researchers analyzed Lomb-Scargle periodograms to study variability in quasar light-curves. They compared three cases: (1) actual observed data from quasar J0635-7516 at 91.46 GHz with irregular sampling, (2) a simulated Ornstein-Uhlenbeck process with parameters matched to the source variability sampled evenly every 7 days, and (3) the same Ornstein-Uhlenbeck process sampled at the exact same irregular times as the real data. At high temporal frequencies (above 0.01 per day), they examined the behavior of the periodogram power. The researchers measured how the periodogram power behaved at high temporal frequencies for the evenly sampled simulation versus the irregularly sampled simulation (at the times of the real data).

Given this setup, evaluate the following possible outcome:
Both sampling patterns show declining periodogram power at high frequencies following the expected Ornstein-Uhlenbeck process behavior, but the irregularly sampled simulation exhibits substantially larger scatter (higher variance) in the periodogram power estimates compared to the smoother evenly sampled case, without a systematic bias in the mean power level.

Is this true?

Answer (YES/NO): NO